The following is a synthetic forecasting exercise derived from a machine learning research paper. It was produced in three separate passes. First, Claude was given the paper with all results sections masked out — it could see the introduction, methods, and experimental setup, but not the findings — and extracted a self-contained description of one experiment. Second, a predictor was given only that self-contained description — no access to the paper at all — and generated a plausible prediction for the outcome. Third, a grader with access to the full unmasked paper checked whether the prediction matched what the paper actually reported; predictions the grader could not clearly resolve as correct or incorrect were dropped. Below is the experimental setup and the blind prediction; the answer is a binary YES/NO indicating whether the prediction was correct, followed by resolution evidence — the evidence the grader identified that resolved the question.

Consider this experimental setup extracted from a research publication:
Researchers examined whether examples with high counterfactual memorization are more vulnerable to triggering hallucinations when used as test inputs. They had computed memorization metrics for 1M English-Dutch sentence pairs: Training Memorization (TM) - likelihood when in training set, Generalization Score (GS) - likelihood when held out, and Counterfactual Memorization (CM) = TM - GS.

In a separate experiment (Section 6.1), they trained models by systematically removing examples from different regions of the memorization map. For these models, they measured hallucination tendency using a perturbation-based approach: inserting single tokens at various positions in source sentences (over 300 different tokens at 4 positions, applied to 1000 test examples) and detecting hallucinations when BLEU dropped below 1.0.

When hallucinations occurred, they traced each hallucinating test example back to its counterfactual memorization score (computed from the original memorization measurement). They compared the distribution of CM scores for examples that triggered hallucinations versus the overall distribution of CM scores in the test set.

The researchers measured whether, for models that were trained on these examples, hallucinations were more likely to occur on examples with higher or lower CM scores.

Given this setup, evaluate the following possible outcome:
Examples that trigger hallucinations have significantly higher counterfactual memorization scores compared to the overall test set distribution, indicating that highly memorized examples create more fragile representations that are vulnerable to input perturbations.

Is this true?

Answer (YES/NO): YES